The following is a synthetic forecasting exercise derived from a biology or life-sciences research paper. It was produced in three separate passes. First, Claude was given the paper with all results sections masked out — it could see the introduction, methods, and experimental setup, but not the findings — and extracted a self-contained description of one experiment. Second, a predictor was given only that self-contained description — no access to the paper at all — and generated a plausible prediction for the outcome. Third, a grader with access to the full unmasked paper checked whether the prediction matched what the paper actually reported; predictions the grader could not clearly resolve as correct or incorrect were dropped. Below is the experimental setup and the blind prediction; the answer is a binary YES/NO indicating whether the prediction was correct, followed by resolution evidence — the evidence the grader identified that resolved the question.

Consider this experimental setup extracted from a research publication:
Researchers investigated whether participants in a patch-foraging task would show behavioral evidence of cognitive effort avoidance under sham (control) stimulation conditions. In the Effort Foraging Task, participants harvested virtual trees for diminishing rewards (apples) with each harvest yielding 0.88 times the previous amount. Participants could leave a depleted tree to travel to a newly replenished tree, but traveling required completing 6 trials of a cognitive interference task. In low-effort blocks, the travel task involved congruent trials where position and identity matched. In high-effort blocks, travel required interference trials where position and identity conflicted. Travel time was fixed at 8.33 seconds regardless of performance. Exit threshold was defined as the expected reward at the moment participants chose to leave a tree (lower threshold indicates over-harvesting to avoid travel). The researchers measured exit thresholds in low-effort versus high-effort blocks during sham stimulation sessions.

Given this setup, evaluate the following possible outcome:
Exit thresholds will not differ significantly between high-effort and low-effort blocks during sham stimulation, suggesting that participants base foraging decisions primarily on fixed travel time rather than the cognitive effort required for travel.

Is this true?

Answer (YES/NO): NO